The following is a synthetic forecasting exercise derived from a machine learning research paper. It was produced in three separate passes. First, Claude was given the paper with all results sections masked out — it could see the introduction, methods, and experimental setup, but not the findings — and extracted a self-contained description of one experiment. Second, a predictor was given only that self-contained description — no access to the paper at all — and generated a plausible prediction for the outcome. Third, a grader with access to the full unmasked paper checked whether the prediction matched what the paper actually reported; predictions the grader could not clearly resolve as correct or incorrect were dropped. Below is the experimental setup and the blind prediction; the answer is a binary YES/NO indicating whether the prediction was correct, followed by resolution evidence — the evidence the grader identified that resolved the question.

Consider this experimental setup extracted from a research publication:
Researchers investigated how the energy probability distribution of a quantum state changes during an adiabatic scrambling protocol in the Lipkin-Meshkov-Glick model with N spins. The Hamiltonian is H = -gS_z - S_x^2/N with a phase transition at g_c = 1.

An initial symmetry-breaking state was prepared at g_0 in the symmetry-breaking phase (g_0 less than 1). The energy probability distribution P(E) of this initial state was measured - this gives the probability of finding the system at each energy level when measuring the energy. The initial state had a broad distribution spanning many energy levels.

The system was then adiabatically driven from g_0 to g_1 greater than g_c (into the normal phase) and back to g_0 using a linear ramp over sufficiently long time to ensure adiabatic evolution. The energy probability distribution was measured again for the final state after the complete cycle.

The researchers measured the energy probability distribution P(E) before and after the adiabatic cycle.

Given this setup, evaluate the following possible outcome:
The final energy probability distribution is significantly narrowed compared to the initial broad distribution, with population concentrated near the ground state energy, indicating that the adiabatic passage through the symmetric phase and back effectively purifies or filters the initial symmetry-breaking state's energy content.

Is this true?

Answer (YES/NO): NO